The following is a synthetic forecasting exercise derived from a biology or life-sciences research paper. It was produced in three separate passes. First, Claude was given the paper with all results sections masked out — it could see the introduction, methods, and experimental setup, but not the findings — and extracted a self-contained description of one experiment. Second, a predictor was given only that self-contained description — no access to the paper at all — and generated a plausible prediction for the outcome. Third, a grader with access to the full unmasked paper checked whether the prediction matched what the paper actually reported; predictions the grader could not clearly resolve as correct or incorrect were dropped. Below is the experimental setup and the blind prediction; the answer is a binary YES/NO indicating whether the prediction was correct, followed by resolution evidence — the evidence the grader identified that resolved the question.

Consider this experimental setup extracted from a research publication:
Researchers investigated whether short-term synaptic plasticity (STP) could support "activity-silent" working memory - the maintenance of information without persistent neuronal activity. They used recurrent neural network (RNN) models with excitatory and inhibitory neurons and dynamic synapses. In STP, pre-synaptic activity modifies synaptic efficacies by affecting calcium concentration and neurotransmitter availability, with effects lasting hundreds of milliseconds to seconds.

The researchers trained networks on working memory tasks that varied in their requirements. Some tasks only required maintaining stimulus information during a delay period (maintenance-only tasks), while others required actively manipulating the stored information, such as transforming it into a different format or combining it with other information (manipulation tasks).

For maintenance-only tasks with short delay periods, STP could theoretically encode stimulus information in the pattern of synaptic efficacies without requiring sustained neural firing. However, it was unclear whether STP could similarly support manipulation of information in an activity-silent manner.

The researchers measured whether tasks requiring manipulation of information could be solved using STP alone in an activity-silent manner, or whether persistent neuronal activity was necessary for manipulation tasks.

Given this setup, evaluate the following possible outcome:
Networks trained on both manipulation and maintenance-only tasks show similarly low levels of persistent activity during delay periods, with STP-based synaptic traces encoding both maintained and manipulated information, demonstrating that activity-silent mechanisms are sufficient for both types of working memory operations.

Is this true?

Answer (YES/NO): NO